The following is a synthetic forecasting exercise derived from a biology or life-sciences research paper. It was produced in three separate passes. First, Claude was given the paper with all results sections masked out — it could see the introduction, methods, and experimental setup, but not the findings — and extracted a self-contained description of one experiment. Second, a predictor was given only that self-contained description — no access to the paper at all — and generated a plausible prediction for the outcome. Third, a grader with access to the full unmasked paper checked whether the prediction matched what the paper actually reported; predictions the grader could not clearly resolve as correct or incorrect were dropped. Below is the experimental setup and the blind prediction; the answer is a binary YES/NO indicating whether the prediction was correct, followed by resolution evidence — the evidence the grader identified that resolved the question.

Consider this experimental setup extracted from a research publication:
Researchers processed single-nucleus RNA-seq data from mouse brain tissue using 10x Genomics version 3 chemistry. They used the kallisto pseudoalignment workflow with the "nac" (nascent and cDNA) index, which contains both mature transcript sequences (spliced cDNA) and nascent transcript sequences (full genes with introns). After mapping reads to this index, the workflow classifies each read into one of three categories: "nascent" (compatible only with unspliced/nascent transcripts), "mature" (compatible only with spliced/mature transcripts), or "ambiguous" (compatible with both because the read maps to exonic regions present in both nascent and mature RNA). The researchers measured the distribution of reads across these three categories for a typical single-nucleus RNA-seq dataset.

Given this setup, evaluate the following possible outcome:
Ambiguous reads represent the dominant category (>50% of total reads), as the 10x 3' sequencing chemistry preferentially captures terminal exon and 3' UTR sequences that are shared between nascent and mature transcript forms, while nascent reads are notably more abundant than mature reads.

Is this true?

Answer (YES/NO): NO